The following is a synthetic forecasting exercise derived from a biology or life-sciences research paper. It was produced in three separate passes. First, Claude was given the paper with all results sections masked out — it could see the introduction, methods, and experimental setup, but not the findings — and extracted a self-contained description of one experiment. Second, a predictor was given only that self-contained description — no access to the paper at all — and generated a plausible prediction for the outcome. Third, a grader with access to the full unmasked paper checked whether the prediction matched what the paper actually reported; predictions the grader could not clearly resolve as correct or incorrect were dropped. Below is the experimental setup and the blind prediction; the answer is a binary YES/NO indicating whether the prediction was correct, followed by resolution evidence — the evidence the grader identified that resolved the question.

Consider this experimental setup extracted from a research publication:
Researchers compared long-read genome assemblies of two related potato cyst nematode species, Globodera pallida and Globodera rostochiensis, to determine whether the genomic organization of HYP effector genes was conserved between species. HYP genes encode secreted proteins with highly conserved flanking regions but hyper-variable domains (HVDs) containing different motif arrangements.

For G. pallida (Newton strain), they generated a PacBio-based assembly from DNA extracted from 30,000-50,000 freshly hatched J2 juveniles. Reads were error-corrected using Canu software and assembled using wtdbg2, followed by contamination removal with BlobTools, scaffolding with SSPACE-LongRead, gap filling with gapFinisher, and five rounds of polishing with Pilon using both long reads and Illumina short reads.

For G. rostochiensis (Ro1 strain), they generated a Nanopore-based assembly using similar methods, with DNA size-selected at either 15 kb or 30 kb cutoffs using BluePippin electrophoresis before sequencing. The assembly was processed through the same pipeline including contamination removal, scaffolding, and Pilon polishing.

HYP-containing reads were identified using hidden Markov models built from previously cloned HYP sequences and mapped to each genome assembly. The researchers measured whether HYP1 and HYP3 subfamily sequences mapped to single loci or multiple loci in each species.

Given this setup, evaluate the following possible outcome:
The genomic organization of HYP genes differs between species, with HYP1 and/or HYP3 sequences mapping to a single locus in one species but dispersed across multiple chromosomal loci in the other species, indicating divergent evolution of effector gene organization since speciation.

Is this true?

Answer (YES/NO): NO